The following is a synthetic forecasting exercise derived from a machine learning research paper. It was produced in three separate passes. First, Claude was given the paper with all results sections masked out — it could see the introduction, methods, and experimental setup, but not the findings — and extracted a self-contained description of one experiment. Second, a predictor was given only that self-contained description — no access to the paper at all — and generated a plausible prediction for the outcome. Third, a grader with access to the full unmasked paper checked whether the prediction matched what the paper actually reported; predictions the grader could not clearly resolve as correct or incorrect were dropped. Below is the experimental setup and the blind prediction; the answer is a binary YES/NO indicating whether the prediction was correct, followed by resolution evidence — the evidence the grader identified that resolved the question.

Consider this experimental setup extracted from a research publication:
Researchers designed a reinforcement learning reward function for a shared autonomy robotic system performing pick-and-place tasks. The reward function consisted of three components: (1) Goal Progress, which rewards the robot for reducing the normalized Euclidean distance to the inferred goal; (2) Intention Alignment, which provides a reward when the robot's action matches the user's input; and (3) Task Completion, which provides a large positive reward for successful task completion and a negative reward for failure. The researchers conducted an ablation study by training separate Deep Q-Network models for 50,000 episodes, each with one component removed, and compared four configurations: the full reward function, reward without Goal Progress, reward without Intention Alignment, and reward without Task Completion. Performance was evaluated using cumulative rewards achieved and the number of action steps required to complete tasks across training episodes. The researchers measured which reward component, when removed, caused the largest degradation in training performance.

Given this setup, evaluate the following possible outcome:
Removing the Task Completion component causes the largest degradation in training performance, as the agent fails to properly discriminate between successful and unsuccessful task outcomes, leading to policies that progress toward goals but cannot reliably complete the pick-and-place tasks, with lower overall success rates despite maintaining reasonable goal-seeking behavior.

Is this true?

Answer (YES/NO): YES